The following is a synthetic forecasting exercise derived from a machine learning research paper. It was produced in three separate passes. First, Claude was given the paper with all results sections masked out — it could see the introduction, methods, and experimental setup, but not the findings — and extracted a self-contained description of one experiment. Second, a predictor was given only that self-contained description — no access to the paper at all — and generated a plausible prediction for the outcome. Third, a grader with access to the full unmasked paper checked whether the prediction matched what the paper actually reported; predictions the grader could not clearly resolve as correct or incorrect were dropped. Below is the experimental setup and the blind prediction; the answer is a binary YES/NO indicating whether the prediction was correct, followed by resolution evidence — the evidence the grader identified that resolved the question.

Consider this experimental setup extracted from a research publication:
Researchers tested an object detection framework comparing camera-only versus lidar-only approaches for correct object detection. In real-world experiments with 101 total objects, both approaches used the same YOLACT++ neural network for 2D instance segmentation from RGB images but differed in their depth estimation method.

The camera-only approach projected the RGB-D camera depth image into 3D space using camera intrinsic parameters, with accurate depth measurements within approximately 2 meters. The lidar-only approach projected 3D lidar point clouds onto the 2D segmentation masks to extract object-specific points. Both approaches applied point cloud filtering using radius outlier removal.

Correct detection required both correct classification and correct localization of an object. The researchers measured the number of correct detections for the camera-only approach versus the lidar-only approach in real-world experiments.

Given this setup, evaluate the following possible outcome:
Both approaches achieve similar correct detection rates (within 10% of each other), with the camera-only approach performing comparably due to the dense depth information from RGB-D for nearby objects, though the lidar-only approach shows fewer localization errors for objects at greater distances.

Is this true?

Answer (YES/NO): NO